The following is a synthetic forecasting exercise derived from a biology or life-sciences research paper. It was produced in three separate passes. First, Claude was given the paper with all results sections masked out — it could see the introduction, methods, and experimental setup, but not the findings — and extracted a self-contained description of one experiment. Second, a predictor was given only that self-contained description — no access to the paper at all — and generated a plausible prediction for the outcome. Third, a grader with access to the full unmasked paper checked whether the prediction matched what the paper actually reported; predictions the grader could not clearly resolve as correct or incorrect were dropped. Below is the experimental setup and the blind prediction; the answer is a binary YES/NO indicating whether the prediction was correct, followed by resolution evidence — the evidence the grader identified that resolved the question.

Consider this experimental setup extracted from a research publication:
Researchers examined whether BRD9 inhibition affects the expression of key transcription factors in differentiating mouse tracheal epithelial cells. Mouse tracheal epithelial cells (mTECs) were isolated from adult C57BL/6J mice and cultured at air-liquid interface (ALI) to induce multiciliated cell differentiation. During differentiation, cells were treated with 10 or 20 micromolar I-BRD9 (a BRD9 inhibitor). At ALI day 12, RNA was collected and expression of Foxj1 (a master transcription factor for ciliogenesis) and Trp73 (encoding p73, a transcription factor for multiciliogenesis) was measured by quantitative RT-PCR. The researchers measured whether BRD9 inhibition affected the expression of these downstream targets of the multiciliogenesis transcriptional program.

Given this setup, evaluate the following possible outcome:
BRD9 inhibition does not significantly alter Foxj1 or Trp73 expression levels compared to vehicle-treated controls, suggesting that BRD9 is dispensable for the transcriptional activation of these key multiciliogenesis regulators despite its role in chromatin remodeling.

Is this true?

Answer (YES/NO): NO